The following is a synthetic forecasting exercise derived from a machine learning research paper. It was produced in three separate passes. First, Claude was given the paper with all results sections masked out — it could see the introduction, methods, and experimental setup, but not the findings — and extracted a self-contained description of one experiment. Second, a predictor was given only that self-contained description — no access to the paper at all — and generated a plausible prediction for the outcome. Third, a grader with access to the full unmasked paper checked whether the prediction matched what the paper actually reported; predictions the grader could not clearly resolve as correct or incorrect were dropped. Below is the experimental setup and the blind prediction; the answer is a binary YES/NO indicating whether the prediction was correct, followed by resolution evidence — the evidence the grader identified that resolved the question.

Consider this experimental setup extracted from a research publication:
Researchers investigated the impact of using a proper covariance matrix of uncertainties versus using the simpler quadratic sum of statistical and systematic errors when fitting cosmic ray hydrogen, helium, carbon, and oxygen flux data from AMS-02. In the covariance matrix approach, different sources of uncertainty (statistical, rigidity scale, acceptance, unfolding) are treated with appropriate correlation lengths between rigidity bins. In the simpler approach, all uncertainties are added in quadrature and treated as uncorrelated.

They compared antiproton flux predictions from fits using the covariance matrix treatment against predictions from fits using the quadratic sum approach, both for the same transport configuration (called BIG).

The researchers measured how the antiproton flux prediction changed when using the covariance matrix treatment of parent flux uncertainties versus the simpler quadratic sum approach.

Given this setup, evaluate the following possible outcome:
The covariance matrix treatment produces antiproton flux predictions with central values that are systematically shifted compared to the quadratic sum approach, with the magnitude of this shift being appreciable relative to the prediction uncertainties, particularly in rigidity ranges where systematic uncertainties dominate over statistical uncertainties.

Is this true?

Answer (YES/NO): NO